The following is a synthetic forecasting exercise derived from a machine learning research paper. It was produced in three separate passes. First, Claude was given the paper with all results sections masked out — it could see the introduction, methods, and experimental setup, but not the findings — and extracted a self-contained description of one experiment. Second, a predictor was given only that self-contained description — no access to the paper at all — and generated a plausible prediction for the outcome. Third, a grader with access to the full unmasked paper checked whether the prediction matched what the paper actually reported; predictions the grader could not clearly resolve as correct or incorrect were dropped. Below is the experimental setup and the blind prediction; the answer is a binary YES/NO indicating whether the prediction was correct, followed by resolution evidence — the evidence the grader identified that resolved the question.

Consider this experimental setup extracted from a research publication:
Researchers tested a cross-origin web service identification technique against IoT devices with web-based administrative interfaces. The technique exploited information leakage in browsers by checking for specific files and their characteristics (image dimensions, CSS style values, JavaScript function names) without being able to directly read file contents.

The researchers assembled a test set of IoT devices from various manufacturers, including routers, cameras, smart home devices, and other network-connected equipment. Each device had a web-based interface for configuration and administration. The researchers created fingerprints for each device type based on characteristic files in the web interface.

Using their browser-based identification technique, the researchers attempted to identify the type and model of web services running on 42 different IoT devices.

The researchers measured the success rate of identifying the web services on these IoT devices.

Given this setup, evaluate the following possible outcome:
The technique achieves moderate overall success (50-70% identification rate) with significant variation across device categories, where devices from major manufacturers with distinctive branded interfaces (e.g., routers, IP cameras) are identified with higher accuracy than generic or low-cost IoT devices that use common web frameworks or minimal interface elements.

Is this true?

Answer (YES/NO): NO